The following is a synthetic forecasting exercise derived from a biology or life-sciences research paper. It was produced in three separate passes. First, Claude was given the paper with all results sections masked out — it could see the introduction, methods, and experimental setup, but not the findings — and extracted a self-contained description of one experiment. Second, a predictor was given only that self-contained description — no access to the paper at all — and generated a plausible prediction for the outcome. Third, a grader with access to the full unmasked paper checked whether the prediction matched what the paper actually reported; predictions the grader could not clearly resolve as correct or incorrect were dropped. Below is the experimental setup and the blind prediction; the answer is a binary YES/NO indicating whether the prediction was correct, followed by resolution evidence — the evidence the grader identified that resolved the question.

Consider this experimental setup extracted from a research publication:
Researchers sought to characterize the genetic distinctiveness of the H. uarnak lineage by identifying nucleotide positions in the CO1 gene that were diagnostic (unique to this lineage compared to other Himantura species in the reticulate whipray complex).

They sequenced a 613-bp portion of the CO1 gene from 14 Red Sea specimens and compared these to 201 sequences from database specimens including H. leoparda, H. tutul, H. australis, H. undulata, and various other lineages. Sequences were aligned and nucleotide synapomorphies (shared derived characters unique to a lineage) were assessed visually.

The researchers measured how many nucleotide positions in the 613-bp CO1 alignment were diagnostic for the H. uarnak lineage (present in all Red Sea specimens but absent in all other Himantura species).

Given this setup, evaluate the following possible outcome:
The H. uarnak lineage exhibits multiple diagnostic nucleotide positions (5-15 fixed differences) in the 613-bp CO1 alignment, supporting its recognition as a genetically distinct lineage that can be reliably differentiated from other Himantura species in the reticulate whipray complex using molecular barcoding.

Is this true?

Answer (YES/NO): NO